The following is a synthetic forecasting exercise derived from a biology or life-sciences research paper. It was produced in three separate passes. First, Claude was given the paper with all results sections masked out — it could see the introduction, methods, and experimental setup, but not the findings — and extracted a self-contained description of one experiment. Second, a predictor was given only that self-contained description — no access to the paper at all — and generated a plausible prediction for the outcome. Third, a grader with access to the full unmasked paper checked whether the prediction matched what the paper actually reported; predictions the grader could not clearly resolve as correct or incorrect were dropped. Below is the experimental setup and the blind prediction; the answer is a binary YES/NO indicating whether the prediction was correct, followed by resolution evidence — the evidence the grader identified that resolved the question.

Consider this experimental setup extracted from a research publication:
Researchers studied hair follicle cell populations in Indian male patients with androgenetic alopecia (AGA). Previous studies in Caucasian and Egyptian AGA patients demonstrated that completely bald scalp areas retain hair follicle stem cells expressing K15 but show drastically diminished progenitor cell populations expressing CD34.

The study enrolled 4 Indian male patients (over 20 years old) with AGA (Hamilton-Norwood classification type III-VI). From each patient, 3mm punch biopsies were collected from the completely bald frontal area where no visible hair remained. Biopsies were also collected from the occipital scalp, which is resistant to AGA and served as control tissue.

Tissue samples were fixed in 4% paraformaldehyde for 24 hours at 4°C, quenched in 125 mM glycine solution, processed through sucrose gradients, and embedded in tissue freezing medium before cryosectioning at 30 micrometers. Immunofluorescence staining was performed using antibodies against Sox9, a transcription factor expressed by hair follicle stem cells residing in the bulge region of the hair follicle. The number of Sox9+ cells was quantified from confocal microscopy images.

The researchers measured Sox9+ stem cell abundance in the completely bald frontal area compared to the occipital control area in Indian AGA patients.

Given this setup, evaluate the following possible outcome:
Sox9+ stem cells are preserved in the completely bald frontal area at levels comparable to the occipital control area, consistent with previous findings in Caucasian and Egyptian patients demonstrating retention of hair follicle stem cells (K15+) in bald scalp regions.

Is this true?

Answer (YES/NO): NO